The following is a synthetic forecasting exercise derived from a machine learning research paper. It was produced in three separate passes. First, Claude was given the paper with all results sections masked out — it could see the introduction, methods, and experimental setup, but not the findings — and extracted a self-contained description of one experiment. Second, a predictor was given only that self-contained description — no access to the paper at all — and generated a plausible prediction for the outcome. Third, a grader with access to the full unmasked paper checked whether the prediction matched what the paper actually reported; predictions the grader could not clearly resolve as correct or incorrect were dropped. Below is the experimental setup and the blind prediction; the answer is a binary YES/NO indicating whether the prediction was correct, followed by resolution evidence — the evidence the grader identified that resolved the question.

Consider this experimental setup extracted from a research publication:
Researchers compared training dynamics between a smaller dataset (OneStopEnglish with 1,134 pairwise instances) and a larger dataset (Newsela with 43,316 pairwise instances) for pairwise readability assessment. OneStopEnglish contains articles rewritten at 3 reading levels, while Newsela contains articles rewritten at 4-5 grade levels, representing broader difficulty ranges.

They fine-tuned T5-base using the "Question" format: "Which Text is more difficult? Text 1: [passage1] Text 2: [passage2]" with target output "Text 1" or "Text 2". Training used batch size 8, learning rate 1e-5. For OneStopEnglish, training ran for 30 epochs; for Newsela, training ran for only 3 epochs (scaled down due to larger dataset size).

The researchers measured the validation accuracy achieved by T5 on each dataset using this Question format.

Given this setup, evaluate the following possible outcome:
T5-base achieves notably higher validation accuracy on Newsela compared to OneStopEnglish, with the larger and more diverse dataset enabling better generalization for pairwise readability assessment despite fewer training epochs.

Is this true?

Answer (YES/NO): YES